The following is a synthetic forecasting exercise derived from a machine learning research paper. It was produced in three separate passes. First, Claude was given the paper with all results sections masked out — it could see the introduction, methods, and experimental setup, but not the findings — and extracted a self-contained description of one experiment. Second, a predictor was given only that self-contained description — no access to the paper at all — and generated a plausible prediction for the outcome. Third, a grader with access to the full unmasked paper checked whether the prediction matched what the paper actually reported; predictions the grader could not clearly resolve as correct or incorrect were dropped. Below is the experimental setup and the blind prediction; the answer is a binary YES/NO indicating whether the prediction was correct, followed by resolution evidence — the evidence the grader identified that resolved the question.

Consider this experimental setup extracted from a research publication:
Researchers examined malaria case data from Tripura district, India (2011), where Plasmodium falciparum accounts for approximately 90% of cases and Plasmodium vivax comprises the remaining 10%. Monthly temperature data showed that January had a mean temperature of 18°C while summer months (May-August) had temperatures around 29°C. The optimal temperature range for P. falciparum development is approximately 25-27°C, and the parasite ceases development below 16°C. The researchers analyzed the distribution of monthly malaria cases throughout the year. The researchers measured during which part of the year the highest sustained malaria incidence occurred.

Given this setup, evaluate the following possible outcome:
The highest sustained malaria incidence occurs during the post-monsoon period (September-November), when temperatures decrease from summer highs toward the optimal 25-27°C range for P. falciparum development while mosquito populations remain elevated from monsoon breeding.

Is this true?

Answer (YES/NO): NO